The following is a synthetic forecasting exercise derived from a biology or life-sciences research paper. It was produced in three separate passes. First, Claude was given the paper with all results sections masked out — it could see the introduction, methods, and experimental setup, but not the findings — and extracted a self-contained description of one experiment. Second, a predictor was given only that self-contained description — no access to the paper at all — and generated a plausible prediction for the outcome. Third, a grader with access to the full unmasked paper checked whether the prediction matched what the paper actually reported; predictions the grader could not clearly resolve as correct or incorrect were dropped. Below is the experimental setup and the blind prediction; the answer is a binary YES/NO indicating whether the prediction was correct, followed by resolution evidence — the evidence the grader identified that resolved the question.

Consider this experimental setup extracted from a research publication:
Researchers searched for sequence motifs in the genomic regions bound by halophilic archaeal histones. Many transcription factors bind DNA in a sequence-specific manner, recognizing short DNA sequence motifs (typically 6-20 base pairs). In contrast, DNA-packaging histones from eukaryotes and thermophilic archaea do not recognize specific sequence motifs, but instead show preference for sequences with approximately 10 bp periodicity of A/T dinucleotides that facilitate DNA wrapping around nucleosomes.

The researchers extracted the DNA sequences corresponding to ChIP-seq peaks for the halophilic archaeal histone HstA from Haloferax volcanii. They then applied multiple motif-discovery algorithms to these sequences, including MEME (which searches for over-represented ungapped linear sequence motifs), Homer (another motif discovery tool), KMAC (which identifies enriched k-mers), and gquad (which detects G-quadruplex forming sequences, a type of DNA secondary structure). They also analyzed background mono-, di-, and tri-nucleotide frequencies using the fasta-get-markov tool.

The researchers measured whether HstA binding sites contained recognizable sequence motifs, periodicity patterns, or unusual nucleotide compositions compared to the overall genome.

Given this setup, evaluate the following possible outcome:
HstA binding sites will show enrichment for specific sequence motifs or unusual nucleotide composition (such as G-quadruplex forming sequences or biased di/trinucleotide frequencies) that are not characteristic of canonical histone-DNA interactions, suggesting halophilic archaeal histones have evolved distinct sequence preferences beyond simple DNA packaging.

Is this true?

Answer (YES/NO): YES